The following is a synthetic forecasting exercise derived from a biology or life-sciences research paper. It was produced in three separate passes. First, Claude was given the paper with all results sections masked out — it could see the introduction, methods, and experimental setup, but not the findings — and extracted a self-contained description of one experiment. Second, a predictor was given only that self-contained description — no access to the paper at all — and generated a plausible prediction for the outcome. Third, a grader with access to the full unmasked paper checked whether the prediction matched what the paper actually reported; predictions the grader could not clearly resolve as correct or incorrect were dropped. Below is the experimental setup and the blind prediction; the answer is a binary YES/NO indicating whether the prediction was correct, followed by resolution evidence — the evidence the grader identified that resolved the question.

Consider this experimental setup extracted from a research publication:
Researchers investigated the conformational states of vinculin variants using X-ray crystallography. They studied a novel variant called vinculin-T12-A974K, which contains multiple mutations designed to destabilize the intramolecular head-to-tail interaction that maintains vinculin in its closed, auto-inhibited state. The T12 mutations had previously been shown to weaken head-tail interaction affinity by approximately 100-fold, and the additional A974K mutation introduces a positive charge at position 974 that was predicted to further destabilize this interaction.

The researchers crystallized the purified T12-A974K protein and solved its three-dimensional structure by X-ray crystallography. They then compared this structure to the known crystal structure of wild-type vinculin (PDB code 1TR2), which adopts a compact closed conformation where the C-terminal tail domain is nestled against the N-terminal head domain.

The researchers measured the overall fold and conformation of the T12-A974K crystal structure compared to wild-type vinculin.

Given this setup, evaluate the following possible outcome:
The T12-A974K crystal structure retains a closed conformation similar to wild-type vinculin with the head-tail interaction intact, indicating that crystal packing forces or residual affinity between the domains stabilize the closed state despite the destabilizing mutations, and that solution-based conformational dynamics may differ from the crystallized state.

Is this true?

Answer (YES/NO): YES